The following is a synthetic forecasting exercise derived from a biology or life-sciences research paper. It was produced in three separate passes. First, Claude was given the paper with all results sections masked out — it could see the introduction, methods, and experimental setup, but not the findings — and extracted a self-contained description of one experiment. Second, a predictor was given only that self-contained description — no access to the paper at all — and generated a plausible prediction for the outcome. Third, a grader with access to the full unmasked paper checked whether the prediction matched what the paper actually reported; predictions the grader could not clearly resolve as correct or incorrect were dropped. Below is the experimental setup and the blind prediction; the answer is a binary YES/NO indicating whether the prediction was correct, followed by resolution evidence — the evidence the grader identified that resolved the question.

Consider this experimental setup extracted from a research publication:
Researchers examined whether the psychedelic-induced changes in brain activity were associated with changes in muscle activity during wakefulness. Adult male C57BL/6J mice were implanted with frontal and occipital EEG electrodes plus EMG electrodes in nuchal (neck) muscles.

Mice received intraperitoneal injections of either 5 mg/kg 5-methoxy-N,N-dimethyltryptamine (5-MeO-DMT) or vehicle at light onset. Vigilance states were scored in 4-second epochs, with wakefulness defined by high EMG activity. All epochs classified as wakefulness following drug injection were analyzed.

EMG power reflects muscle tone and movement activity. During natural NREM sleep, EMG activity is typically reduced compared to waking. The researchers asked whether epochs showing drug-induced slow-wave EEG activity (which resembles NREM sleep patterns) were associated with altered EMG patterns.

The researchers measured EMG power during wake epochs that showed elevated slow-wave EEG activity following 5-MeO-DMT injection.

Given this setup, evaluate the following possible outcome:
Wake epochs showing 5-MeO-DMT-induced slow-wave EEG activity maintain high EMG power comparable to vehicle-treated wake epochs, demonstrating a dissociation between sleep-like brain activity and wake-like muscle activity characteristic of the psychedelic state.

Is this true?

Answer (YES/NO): YES